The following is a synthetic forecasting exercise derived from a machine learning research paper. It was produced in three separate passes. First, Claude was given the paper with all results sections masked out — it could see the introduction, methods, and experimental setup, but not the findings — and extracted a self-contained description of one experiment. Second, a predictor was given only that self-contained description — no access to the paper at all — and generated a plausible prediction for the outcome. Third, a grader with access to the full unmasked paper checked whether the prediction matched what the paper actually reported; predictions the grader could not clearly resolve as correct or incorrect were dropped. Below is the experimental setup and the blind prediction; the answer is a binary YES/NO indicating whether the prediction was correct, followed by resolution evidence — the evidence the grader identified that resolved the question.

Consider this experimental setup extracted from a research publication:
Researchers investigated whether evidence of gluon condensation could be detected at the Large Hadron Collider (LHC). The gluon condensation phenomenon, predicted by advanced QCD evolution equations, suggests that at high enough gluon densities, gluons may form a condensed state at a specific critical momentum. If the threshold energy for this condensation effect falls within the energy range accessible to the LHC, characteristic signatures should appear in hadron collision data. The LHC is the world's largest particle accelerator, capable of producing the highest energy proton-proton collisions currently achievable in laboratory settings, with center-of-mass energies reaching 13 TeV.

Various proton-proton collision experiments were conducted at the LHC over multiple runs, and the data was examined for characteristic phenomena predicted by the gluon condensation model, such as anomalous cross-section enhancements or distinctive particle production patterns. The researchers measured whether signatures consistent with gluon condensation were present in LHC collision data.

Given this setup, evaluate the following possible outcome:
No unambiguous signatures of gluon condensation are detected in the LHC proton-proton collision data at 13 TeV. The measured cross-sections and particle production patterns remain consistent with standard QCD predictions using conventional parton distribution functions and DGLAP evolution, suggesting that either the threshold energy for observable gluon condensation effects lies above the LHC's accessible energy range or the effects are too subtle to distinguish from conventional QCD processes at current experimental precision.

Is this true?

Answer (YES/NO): YES